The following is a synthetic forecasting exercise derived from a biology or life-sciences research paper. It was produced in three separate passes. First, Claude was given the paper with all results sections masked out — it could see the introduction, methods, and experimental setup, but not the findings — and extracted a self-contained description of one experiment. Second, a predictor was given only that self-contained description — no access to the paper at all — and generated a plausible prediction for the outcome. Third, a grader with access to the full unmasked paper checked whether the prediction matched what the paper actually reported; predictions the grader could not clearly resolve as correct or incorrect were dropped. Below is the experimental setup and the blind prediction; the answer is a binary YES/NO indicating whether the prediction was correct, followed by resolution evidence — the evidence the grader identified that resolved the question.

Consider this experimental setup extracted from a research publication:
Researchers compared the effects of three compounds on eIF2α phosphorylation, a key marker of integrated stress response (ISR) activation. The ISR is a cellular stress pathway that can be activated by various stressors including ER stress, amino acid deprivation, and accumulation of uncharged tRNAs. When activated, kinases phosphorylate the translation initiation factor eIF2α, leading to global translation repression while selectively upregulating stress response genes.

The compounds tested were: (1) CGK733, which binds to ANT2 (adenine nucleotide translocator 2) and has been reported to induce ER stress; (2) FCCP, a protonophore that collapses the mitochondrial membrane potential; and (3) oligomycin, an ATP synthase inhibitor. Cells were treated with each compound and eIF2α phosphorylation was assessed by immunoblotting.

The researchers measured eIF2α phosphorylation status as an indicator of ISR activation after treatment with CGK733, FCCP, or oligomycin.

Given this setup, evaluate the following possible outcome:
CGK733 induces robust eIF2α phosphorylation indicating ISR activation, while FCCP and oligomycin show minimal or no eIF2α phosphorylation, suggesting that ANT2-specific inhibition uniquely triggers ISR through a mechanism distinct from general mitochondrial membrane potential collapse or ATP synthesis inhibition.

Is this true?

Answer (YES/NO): NO